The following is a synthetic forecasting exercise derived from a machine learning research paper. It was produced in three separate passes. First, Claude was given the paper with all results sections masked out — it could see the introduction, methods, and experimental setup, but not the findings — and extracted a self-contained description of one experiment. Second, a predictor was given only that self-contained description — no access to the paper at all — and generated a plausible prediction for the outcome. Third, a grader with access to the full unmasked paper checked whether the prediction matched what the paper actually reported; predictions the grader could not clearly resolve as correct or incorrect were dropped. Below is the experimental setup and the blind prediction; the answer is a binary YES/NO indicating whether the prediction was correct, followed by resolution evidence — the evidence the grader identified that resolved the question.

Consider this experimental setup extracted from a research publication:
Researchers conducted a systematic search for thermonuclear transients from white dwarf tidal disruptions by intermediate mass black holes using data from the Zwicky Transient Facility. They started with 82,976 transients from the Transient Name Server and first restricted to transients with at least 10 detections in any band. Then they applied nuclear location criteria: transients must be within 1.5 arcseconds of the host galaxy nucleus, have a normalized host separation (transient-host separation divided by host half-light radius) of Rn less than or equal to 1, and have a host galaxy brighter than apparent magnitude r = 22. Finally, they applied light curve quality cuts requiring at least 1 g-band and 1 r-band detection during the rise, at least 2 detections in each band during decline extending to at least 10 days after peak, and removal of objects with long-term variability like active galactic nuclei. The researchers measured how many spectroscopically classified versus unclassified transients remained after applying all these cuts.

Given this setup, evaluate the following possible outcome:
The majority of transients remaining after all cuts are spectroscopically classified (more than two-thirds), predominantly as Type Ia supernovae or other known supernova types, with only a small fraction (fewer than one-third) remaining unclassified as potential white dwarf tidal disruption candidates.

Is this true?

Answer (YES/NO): NO